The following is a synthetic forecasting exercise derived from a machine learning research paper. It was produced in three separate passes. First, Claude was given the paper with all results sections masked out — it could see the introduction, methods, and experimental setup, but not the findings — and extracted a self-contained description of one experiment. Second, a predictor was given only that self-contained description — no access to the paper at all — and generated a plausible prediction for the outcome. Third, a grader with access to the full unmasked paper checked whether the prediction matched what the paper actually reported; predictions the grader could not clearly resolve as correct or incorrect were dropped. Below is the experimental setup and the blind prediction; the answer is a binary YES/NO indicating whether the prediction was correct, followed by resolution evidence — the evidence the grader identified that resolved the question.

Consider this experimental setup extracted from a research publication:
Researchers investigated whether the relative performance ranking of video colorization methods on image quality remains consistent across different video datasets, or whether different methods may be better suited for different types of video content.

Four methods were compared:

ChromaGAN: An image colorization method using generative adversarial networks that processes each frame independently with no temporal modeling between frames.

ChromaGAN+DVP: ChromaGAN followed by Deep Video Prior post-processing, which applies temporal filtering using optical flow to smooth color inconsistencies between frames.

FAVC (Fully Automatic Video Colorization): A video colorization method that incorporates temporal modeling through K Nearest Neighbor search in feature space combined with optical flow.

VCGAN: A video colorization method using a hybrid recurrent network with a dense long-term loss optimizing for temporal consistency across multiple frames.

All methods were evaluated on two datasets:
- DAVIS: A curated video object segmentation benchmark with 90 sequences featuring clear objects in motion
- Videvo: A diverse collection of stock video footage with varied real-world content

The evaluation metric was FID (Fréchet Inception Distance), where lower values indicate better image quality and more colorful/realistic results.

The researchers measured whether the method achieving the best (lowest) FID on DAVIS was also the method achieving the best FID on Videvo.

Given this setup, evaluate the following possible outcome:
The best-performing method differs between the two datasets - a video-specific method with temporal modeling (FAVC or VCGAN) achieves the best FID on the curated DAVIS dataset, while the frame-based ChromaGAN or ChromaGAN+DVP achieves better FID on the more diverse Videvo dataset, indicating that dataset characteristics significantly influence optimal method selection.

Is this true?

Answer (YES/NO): NO